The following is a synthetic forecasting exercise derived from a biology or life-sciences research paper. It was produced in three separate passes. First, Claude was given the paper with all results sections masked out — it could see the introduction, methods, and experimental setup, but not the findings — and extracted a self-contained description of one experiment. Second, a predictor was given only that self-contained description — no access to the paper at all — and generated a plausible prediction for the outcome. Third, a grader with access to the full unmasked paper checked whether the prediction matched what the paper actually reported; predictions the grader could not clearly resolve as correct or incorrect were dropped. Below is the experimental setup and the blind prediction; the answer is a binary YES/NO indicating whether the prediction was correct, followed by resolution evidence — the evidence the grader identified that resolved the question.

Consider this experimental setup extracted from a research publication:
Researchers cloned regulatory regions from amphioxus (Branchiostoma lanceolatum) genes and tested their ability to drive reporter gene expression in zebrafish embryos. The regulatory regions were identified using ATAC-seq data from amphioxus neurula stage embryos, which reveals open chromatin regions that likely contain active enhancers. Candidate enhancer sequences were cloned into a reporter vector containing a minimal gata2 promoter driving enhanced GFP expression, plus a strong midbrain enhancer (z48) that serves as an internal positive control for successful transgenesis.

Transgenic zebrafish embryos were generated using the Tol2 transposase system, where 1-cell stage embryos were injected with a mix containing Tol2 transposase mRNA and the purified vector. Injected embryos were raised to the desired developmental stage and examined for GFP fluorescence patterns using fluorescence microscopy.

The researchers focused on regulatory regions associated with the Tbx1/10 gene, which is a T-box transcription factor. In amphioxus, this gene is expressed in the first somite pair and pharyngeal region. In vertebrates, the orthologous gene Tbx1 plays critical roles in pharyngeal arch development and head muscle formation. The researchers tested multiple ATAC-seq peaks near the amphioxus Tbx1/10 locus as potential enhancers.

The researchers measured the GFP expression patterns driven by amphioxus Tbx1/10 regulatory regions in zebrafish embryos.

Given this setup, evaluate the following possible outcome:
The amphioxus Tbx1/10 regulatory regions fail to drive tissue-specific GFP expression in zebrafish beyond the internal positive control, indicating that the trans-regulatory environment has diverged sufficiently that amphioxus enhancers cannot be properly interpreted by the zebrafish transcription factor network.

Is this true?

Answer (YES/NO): NO